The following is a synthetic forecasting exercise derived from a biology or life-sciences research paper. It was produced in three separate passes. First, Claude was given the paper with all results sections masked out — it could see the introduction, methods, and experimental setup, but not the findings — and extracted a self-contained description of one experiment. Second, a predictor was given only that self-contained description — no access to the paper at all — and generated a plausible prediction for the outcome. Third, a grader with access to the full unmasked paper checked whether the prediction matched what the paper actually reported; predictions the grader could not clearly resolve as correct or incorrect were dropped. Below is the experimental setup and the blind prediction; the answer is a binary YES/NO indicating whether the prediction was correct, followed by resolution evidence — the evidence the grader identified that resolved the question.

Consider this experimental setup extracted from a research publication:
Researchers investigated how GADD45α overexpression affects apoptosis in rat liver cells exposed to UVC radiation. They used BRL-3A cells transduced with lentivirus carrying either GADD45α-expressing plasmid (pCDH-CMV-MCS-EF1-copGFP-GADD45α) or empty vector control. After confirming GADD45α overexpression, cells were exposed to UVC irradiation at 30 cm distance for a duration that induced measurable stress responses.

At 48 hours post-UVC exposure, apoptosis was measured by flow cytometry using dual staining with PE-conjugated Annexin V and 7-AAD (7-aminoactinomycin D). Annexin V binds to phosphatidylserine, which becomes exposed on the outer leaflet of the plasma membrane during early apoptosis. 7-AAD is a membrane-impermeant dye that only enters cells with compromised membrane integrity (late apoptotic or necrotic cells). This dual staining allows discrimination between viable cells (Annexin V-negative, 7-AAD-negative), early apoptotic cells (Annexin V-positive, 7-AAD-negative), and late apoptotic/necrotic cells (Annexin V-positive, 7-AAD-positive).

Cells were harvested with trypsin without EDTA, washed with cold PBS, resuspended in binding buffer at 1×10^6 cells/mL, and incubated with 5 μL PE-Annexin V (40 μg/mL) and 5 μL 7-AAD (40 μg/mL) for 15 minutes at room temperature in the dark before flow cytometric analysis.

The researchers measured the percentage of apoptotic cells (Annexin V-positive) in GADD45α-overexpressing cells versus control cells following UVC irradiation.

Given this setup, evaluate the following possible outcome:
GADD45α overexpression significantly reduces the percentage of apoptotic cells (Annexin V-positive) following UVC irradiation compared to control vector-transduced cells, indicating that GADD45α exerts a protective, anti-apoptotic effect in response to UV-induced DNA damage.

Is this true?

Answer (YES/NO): YES